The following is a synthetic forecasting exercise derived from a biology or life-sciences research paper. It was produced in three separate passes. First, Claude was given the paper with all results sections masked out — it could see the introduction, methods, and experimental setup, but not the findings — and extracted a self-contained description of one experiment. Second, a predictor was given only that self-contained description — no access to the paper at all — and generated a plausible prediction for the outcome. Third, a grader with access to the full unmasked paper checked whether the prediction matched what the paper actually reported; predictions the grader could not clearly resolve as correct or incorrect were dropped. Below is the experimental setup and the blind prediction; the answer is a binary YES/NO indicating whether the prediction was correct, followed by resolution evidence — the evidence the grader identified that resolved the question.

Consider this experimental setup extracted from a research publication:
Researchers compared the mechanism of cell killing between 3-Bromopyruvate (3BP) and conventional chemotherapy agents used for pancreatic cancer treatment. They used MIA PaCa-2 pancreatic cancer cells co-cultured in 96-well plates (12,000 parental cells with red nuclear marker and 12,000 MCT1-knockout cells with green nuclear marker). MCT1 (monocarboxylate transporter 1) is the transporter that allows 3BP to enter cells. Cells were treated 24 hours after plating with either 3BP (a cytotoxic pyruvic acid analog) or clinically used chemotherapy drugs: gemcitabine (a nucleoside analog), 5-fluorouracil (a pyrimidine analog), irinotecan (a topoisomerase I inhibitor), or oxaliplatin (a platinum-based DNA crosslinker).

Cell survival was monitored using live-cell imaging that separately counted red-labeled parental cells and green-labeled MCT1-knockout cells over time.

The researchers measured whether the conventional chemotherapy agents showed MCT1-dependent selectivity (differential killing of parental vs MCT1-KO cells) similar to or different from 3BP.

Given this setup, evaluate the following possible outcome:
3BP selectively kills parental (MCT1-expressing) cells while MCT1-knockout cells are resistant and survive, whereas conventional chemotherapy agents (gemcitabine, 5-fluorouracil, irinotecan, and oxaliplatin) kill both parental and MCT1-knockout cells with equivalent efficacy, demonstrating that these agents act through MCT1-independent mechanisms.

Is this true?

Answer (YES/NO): NO